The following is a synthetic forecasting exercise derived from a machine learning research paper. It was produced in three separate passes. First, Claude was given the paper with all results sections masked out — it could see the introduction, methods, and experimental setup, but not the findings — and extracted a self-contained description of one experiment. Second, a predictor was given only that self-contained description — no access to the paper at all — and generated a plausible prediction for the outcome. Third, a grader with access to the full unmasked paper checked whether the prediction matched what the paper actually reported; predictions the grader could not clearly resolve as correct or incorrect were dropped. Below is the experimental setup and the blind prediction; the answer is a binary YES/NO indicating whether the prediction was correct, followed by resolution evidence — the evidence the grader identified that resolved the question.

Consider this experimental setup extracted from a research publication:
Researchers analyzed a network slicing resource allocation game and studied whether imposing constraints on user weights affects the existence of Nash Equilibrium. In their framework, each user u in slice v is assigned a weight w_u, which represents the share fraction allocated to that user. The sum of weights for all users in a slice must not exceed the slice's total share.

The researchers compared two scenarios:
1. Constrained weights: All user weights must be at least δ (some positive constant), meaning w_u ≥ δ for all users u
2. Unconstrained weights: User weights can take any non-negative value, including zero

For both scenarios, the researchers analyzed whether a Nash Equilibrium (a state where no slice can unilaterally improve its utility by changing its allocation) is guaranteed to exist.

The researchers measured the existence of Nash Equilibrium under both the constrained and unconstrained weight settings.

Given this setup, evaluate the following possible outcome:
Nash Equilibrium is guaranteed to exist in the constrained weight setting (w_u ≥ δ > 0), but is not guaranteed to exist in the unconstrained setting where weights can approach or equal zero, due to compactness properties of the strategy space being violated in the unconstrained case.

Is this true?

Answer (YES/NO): YES